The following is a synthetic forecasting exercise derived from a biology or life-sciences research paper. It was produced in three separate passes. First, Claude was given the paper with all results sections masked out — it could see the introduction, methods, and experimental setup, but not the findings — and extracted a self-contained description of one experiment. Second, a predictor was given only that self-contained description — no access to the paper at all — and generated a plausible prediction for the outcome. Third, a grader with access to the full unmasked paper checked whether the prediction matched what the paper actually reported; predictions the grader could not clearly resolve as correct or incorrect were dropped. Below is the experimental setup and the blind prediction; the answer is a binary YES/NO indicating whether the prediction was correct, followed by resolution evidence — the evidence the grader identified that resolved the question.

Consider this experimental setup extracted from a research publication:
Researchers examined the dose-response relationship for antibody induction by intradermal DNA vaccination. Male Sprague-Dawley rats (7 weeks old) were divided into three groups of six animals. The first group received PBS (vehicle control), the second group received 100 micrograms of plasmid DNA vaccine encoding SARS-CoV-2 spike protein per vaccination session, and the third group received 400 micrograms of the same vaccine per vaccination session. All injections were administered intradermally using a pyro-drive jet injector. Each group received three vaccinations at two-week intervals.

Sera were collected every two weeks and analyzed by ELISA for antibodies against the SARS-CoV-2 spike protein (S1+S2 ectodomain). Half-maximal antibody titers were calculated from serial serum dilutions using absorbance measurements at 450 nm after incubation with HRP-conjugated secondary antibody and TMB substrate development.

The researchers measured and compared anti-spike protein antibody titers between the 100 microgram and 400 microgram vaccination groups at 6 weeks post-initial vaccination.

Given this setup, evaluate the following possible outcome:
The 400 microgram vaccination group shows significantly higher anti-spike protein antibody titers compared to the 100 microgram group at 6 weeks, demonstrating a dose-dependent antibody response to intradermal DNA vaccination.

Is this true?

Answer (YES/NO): YES